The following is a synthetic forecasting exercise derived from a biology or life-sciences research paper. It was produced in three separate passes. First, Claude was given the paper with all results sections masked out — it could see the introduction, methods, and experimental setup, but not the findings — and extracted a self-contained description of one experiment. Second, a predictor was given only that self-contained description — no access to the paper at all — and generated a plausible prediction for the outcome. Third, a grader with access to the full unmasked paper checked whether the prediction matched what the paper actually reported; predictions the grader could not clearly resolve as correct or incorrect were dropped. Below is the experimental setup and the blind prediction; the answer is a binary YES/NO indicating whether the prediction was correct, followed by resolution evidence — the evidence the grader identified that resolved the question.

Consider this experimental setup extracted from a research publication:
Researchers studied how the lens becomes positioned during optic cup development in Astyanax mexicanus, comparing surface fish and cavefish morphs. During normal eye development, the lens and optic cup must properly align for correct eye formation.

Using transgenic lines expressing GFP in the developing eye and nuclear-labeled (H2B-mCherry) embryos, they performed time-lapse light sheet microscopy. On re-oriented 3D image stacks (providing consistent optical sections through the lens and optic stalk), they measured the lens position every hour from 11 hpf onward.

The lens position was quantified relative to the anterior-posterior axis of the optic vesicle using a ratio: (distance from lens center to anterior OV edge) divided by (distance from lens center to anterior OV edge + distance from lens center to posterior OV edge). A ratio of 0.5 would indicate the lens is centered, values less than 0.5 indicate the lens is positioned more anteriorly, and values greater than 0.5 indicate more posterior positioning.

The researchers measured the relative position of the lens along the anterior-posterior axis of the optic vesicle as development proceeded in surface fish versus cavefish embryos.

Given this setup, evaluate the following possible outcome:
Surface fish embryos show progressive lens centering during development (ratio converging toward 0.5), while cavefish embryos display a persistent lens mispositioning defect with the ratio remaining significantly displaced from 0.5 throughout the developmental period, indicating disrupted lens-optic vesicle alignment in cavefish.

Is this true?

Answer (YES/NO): NO